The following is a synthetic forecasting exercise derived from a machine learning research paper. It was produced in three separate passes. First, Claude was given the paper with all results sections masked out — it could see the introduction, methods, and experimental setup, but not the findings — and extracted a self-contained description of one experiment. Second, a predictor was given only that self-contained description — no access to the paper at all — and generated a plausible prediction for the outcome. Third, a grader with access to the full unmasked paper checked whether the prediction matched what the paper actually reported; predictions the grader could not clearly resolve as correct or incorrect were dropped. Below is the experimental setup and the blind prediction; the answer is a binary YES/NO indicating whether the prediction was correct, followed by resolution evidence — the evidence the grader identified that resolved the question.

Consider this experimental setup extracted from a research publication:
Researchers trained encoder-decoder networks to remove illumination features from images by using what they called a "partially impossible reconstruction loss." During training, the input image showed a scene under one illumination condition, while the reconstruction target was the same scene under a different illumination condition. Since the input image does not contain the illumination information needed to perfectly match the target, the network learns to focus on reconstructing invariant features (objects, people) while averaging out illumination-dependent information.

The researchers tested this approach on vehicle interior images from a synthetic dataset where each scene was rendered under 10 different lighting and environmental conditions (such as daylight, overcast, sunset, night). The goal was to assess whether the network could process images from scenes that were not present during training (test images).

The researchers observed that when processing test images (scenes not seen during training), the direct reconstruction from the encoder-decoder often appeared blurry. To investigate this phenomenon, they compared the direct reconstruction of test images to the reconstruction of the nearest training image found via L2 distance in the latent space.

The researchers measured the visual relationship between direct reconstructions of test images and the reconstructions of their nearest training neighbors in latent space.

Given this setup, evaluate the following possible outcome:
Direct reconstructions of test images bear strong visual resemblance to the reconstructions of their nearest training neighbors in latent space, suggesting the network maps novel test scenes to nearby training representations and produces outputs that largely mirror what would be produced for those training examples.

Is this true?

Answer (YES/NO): YES